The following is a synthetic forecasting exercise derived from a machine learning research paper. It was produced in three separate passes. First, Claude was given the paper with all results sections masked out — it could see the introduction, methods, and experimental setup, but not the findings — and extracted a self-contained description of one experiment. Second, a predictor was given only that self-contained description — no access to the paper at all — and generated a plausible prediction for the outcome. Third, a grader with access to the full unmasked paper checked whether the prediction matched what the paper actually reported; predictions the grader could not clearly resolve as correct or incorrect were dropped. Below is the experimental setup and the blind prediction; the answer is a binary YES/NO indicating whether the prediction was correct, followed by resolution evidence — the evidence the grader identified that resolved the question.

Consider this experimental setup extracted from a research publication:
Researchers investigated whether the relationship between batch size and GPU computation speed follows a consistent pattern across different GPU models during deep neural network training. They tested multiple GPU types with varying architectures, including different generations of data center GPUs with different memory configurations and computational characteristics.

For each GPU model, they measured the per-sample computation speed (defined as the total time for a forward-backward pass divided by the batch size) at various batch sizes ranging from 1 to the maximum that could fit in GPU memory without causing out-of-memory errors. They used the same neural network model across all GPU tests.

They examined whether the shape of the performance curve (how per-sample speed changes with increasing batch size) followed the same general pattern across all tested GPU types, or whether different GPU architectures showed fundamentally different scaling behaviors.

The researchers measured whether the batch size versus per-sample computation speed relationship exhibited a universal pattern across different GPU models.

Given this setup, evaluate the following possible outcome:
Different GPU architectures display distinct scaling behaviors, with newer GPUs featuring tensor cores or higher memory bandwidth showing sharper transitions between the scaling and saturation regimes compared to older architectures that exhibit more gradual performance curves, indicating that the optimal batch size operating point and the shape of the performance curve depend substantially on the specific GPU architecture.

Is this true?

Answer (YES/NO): NO